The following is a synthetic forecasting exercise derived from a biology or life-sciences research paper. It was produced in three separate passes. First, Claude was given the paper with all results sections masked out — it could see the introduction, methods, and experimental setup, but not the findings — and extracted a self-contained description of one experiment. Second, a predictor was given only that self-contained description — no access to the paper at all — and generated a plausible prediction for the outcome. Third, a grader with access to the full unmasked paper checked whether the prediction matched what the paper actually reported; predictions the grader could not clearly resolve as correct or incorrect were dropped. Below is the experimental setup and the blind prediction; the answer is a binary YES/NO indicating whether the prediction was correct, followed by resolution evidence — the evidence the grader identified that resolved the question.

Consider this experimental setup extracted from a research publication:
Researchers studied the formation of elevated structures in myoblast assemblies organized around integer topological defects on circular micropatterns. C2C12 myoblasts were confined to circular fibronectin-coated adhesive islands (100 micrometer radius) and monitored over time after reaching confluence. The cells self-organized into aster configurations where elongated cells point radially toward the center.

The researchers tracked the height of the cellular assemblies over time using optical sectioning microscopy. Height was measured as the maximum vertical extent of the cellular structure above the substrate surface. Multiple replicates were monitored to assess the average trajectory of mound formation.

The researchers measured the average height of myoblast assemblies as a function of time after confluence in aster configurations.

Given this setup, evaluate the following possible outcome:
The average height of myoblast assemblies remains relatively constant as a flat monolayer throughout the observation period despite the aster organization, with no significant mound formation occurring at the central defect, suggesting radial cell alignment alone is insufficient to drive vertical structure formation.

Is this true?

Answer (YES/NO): NO